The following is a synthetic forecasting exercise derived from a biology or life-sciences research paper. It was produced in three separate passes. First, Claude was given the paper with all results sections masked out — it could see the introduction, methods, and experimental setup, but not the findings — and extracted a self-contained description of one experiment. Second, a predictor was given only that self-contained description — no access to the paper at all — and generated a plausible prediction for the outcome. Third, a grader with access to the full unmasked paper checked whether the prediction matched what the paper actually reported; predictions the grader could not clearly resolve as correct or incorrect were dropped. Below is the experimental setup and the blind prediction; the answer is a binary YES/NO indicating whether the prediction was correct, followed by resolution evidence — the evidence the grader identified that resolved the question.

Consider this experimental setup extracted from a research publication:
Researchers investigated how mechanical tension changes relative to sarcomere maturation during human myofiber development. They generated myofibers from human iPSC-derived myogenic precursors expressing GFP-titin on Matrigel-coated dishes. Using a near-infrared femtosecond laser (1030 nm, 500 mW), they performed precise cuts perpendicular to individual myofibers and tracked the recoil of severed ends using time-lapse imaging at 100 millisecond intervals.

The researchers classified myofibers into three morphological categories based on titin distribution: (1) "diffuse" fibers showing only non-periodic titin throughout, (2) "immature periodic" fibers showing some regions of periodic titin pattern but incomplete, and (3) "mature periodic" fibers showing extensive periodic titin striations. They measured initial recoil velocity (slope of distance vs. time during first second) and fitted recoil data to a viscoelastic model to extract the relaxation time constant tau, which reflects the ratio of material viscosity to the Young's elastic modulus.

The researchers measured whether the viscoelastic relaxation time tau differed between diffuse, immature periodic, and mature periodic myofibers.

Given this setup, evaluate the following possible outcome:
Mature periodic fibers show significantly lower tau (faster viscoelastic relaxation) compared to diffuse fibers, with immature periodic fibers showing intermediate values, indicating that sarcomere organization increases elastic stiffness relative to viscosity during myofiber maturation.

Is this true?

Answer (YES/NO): NO